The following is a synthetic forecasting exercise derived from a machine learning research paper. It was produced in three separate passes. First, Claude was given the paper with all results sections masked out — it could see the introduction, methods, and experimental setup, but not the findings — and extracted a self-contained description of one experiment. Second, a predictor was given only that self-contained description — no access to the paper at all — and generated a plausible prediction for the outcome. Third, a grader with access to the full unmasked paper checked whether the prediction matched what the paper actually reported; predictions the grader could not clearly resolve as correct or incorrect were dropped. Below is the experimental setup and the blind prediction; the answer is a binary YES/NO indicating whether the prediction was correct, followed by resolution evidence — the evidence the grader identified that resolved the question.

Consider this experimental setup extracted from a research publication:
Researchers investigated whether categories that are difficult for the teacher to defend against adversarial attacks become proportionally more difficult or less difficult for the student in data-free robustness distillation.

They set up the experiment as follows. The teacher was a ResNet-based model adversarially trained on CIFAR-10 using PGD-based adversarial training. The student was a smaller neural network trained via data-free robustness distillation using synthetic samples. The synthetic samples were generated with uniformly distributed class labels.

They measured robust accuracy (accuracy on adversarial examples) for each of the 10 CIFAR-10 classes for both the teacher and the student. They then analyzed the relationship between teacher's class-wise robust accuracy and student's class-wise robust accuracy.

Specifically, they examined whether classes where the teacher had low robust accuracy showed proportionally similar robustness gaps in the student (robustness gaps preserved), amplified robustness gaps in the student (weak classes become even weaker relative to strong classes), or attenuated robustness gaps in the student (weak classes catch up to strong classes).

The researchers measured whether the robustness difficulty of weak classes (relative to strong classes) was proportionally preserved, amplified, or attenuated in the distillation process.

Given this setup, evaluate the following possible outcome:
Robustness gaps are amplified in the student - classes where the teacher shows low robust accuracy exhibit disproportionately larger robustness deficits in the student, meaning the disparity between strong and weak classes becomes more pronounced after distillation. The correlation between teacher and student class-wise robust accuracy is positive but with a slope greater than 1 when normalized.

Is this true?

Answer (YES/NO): YES